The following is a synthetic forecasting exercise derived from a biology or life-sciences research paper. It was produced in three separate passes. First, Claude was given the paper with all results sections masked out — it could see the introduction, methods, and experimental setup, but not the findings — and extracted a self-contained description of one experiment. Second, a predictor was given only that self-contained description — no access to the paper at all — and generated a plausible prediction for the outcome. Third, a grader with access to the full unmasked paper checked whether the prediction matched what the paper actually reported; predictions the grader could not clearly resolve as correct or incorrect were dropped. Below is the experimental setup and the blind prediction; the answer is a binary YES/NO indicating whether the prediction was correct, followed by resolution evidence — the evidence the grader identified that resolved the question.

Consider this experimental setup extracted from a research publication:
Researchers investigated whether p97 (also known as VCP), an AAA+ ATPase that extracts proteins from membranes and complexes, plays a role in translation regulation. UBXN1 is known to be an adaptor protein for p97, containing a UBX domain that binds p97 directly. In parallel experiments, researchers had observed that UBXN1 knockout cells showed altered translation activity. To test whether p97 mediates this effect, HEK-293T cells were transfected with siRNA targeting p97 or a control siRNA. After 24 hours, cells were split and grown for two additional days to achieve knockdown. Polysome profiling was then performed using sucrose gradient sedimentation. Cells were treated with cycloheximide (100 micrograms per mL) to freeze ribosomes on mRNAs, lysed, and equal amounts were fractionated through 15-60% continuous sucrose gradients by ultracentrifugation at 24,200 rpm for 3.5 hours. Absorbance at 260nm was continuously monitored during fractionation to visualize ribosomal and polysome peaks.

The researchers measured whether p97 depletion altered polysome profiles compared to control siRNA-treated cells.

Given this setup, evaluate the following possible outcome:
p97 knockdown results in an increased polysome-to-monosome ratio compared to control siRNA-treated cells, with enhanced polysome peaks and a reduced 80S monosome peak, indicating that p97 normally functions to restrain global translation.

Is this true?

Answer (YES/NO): NO